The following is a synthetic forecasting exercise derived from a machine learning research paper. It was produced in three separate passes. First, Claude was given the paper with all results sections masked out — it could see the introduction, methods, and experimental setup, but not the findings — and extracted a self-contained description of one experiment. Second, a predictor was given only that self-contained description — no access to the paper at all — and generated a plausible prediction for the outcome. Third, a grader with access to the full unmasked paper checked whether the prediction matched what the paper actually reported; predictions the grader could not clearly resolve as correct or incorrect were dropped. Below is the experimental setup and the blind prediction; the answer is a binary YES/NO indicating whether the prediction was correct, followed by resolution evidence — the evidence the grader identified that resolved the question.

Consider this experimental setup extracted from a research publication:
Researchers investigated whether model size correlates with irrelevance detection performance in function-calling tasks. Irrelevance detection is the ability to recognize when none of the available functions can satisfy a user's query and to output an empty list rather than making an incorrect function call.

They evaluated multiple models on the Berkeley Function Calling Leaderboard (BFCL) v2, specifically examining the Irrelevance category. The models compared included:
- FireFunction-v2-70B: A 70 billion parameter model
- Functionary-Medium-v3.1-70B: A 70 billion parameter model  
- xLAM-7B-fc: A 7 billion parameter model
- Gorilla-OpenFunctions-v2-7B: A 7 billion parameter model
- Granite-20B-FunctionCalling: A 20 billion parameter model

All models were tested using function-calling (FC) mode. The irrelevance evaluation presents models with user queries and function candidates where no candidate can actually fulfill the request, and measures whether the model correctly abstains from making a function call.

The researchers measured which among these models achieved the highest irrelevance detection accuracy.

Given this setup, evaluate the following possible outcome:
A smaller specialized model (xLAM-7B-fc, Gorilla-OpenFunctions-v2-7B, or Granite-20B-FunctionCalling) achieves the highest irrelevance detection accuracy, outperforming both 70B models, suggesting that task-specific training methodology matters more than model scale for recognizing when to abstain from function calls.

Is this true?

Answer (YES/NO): YES